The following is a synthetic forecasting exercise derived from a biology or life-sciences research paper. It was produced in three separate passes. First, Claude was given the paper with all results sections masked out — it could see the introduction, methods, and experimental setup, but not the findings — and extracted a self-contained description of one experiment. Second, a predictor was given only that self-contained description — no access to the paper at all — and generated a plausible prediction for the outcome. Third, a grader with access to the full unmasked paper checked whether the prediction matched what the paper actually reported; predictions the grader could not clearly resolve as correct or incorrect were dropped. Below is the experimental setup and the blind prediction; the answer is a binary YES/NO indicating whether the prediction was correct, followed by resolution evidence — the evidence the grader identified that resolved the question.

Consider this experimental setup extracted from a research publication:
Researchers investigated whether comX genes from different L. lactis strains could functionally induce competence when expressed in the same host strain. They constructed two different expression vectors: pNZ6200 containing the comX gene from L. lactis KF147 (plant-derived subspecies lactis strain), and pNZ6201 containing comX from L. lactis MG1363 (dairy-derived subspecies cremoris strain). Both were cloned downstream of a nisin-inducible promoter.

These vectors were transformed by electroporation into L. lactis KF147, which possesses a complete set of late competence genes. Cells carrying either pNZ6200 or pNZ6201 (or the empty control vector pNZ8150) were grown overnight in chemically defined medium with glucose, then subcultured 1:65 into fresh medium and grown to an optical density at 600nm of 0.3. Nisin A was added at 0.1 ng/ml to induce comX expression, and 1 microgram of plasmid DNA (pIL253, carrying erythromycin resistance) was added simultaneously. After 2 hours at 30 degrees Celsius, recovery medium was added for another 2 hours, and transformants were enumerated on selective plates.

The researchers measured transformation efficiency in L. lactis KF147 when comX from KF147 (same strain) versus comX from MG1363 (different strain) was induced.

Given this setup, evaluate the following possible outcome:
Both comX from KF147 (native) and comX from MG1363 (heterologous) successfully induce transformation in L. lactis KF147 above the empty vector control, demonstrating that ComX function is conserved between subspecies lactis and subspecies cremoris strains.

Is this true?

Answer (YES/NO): YES